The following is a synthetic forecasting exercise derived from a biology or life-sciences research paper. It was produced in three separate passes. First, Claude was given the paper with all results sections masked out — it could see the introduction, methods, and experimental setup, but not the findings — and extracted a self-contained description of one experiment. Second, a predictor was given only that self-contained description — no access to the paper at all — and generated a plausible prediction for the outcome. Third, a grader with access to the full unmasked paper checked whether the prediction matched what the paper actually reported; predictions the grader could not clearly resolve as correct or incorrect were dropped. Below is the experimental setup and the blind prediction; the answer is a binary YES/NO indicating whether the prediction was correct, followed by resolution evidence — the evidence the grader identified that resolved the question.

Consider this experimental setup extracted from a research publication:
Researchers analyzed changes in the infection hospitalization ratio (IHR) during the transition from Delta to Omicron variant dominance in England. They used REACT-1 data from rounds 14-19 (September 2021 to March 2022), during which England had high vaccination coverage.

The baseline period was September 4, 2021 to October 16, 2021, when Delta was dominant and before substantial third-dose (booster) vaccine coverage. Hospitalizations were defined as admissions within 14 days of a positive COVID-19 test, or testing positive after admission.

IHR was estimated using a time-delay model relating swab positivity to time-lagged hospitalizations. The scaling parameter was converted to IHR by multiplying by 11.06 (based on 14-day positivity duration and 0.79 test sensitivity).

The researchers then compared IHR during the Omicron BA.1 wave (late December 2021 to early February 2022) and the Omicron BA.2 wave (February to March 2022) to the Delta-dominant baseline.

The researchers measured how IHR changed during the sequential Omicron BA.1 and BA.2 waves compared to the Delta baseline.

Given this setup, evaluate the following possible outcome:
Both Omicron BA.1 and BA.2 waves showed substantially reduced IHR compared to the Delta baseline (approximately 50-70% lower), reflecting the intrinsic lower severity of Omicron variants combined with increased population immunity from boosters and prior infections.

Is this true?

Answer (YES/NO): YES